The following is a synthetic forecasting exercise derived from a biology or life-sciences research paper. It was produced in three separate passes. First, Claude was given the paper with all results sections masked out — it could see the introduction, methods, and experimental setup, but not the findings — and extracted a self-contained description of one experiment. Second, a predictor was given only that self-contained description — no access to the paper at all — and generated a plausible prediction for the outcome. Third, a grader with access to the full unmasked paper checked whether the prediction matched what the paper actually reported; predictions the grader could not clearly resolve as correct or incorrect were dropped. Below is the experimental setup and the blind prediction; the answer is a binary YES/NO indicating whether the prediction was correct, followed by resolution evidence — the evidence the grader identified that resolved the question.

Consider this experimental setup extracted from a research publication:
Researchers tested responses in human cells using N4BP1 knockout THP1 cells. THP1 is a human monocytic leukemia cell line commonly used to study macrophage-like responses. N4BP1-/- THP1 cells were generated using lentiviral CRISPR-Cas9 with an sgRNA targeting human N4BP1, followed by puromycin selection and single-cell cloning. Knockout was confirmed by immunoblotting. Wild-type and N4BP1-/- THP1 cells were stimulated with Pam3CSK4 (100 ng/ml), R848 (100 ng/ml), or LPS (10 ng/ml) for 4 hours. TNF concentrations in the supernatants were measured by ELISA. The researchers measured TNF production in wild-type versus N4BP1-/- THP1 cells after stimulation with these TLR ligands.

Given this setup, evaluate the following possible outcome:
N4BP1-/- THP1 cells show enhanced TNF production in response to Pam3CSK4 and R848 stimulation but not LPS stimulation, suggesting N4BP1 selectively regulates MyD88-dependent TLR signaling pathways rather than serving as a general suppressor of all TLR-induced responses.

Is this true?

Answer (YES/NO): NO